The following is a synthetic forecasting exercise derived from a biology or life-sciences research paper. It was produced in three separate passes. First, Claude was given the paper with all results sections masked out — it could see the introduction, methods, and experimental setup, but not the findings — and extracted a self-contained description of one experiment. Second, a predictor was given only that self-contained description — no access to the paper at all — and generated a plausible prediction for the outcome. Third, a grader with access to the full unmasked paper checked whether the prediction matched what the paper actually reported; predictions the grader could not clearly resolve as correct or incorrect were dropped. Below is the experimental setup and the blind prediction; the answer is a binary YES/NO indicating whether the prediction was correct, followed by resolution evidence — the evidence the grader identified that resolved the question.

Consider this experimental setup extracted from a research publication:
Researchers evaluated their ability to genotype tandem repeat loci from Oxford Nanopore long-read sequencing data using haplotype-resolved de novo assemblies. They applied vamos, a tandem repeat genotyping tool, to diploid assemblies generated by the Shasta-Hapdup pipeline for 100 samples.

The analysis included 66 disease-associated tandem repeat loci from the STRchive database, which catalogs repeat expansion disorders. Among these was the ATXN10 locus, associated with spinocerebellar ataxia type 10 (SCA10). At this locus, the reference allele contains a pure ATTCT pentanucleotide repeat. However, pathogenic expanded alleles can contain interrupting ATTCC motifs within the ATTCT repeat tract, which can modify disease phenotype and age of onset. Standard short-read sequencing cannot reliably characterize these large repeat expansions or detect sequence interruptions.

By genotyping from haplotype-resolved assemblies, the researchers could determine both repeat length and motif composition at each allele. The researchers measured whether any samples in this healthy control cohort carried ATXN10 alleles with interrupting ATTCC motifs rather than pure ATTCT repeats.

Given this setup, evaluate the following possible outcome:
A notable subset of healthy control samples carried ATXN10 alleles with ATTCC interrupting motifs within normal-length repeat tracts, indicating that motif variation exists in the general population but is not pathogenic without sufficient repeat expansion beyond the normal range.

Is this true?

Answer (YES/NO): NO